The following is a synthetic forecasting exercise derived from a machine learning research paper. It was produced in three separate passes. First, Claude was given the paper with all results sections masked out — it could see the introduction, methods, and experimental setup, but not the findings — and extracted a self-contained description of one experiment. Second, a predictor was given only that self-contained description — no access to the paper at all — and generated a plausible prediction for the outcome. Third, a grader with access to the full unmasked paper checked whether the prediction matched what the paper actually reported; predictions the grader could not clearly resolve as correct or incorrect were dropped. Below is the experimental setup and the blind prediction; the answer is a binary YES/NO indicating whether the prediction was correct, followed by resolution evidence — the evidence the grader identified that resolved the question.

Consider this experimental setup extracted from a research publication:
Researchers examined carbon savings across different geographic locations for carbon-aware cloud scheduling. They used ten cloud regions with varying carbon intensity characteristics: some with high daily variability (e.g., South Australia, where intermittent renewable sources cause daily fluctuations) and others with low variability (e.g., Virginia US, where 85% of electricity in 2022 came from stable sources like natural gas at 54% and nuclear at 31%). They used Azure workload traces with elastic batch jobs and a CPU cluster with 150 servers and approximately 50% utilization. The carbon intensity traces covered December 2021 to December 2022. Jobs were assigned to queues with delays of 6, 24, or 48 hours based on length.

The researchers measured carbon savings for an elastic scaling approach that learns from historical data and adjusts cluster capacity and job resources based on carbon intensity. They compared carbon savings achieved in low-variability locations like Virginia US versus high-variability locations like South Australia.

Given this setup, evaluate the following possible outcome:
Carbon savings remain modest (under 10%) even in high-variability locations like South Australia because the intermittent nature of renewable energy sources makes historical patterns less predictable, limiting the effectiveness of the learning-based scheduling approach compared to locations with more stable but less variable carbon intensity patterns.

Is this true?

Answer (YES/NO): NO